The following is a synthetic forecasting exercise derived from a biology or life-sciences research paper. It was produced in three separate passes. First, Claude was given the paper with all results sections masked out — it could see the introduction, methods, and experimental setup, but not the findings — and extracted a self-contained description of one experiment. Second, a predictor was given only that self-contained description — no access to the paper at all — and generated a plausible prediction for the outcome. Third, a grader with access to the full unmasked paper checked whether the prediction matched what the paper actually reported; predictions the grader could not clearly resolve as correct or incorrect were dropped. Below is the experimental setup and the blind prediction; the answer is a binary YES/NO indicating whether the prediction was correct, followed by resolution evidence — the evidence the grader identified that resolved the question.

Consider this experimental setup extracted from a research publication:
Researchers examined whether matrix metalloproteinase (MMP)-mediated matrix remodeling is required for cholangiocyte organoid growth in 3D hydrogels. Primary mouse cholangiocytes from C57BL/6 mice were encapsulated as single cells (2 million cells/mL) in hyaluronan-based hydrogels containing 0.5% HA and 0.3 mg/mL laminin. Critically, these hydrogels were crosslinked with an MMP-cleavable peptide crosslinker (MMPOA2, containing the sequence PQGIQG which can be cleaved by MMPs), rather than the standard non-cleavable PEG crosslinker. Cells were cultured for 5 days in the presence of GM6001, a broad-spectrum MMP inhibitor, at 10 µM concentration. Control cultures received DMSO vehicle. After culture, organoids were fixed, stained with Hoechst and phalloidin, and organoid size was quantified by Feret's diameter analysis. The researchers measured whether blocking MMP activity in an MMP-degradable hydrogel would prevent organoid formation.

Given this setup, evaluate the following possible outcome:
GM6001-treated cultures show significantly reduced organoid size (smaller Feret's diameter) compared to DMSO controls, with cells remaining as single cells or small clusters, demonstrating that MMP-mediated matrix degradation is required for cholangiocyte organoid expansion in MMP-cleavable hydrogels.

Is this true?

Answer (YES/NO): NO